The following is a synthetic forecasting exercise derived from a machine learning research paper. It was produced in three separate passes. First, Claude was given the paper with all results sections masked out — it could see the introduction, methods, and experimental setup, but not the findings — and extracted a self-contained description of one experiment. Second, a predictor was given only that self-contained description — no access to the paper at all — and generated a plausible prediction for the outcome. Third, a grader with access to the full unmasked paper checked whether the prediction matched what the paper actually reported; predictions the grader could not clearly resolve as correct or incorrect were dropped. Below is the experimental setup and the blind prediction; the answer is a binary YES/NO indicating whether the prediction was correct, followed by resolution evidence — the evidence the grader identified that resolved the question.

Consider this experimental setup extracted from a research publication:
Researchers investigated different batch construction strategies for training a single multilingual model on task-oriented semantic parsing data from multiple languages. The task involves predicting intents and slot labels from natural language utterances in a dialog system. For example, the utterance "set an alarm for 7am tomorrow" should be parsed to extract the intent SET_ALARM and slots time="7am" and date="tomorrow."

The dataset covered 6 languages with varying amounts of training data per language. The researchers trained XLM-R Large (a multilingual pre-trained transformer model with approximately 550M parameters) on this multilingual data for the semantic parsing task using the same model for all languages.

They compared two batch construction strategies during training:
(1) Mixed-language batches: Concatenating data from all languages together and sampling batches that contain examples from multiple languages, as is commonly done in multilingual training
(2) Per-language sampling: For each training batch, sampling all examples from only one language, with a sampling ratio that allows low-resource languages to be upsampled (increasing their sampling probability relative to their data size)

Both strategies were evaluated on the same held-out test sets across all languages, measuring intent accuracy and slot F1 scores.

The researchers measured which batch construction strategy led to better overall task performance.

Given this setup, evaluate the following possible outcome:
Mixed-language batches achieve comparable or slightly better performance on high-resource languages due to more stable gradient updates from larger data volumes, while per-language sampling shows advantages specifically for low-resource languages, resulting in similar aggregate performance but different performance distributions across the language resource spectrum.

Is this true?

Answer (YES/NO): NO